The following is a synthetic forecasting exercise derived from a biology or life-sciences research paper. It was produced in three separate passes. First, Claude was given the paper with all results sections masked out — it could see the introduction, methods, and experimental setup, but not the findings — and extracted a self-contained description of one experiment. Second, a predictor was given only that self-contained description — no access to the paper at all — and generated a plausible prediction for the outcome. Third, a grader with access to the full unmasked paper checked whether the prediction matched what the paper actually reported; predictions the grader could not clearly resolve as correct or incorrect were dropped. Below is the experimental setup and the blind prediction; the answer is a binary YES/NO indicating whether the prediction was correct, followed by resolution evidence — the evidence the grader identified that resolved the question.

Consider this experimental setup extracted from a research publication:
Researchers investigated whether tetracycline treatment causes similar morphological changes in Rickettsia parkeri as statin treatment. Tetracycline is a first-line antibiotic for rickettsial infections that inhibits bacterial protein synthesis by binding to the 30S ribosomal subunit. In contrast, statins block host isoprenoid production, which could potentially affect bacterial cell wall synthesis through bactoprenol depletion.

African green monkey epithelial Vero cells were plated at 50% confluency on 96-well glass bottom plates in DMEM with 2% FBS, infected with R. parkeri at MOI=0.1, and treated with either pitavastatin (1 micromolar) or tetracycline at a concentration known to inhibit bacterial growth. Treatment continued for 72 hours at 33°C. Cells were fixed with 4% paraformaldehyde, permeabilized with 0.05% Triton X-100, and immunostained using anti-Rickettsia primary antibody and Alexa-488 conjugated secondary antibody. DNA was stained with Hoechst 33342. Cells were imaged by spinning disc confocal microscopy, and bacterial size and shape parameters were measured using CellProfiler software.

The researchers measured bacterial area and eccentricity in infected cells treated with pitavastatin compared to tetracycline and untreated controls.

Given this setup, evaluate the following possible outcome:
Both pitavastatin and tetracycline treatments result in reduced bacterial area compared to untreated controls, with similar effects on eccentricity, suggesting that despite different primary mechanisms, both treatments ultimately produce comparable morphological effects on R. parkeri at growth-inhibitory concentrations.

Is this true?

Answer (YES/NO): NO